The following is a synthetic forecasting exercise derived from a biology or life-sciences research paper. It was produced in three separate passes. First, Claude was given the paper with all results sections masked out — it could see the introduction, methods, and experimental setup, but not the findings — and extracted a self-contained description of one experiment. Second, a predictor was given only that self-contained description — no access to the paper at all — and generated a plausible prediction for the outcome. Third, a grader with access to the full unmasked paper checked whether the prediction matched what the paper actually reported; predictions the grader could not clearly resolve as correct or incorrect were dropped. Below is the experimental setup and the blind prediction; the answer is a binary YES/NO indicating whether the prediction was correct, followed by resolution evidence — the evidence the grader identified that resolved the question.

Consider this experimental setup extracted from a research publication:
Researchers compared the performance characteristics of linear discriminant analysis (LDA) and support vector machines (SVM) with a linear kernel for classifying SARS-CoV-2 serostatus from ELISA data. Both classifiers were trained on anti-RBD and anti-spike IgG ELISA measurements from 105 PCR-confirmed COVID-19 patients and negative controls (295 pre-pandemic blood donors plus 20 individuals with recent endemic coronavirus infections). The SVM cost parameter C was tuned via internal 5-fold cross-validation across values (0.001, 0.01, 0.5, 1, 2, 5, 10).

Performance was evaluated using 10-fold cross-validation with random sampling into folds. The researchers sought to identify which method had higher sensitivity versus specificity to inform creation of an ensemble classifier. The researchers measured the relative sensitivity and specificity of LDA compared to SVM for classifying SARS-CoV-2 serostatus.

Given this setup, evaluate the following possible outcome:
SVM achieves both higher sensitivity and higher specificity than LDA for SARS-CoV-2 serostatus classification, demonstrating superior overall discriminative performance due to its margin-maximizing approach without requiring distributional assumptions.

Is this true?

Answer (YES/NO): NO